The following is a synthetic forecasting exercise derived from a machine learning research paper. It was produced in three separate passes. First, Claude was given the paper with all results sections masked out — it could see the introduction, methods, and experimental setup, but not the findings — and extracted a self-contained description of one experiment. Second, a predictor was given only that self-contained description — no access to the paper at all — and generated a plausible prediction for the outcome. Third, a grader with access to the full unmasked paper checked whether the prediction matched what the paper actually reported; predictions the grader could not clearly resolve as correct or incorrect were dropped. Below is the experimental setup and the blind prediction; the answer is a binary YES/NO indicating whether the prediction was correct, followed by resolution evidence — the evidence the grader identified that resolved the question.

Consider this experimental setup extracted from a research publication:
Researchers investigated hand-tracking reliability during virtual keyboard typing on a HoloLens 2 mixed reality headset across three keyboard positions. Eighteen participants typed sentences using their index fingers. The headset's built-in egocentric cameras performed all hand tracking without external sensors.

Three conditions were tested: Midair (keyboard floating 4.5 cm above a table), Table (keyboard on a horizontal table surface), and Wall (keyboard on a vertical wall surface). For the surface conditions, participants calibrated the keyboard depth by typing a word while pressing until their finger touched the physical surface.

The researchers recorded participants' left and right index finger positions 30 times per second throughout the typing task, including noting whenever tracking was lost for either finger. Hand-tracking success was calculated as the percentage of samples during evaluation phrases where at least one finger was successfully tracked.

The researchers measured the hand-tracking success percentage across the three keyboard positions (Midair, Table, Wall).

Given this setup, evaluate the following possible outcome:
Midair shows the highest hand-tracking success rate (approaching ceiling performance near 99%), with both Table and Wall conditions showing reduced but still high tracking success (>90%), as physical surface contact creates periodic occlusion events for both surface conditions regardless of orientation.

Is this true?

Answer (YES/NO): YES